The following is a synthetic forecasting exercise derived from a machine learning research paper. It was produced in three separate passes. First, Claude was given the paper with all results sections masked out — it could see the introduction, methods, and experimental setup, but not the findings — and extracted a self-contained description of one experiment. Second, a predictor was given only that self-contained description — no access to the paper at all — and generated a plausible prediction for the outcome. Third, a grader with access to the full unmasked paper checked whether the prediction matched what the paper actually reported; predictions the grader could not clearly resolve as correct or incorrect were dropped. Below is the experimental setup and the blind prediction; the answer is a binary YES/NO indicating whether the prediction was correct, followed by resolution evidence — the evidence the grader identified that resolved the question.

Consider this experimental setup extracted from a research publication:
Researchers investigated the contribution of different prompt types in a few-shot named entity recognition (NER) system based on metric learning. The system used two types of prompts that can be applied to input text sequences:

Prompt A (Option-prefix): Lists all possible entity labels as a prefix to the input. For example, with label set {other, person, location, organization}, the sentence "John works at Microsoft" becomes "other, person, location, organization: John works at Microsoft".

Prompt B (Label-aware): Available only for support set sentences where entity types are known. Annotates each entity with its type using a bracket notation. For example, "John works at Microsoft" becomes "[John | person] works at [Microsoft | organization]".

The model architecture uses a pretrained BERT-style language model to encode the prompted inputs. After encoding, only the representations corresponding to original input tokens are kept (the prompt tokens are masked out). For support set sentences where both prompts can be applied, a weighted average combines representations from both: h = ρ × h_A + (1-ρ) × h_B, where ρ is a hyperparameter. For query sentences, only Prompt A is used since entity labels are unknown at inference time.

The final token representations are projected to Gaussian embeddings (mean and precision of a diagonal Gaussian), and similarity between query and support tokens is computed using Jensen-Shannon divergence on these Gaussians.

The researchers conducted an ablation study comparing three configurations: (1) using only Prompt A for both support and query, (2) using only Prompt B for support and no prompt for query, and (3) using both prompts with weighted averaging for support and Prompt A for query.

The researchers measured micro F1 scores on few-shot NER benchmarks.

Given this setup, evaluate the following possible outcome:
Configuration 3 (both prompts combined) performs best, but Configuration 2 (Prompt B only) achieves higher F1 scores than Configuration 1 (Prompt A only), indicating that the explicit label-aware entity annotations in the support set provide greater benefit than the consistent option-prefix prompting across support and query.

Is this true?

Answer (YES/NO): NO